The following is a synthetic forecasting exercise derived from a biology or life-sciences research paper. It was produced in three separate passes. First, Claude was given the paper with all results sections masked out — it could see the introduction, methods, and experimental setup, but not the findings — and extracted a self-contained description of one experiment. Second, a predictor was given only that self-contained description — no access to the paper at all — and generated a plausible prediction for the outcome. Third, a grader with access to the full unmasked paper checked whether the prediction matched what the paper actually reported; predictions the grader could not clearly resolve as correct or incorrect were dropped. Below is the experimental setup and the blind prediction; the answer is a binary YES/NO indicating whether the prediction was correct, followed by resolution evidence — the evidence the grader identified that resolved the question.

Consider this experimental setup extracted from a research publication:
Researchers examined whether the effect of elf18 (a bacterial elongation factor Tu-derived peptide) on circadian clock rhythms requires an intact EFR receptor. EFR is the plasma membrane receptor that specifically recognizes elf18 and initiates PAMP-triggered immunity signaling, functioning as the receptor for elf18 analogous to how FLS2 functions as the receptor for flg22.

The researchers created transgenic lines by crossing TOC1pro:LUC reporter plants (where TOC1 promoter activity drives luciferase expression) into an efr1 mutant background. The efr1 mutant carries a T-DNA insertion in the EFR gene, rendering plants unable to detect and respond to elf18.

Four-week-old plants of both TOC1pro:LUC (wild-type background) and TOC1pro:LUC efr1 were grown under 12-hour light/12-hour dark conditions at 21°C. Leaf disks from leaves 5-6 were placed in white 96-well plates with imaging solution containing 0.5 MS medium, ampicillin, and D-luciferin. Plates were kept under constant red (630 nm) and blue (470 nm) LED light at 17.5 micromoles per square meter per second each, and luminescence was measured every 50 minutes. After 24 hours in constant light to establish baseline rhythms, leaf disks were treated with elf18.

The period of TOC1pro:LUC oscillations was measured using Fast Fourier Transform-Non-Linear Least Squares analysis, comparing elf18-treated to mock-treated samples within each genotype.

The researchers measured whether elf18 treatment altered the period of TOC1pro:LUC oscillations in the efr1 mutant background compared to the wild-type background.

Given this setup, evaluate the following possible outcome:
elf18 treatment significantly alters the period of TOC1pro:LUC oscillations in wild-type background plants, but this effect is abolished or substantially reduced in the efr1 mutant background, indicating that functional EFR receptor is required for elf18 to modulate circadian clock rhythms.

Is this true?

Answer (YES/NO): YES